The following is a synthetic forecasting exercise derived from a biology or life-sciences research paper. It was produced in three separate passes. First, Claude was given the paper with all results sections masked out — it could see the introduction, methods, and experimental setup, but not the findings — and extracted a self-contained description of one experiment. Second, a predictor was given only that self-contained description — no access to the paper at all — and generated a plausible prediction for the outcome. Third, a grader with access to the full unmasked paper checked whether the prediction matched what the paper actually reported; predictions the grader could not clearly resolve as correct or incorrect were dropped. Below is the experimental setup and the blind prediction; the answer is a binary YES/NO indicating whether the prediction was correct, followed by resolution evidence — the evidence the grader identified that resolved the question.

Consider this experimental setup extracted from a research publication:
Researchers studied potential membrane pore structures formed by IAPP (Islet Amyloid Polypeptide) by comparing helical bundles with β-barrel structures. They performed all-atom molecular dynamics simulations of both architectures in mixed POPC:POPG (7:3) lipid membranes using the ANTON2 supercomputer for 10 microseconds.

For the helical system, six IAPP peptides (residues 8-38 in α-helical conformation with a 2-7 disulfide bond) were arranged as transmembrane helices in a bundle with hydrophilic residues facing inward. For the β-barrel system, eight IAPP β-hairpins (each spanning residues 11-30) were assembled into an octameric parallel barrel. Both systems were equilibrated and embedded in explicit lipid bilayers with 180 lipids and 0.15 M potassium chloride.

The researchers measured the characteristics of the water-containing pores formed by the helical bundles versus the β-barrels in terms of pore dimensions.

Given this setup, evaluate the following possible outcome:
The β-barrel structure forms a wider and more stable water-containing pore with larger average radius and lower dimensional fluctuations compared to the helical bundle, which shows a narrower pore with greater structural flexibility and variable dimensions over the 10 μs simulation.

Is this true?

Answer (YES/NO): YES